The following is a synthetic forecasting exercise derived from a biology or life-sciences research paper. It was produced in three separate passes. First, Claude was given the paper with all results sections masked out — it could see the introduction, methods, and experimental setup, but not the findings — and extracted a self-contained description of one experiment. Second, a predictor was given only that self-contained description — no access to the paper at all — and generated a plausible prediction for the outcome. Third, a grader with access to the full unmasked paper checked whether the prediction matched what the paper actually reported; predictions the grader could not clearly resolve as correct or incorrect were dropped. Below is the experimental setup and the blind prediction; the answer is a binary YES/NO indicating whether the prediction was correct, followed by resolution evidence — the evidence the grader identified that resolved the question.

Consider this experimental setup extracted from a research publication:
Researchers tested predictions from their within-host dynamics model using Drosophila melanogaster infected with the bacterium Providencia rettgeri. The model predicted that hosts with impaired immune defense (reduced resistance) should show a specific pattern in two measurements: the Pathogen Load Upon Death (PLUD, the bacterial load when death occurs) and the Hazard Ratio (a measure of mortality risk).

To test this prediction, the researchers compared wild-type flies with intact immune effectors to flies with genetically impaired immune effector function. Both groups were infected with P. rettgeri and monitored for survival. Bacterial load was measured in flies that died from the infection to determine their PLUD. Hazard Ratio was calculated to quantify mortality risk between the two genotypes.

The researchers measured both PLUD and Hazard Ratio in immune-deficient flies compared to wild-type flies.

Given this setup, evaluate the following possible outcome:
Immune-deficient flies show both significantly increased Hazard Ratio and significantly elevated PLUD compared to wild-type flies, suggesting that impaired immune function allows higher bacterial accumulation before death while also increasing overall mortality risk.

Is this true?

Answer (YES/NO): YES